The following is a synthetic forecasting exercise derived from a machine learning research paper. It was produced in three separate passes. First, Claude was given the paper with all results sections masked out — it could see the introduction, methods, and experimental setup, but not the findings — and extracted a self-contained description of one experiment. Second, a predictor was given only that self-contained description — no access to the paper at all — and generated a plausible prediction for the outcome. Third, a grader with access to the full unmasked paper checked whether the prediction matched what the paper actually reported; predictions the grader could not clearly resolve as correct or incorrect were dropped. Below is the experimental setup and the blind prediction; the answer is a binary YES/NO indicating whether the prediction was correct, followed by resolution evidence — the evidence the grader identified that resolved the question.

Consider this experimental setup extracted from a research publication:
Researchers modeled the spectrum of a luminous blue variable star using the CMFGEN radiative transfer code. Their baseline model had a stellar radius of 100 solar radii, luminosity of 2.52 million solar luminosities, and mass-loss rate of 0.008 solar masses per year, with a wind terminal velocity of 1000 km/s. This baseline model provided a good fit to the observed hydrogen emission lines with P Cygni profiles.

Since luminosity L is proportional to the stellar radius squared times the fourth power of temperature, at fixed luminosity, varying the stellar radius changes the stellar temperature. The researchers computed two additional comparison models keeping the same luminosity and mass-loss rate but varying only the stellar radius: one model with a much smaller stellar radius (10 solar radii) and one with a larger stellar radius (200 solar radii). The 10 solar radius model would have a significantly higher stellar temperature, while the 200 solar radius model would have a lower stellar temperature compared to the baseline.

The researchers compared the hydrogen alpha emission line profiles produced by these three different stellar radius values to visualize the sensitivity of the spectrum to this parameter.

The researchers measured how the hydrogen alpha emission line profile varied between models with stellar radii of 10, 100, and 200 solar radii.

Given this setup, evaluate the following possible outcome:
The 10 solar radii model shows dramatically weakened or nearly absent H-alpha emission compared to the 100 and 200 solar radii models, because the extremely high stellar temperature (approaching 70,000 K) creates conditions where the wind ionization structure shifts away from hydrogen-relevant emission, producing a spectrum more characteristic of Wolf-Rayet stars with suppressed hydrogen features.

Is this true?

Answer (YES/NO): NO